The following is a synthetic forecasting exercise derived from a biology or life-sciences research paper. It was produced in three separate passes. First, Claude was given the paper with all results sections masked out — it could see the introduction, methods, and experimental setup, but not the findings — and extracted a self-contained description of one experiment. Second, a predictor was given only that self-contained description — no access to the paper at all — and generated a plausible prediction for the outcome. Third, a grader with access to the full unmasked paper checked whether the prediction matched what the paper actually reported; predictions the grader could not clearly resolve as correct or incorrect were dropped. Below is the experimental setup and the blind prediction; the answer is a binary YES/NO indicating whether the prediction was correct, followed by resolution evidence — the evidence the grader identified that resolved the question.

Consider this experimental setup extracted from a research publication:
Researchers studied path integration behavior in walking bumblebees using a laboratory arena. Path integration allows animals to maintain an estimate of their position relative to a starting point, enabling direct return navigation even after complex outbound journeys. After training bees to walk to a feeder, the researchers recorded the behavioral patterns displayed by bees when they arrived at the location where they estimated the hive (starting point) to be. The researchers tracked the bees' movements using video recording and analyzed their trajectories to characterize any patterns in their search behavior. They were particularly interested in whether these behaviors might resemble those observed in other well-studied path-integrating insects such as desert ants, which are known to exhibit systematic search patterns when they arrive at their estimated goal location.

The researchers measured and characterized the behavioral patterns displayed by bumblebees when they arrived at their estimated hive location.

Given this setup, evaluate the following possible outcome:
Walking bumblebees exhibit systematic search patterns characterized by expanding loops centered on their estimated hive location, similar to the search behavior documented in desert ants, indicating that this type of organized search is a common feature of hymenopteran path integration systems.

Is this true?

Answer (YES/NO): YES